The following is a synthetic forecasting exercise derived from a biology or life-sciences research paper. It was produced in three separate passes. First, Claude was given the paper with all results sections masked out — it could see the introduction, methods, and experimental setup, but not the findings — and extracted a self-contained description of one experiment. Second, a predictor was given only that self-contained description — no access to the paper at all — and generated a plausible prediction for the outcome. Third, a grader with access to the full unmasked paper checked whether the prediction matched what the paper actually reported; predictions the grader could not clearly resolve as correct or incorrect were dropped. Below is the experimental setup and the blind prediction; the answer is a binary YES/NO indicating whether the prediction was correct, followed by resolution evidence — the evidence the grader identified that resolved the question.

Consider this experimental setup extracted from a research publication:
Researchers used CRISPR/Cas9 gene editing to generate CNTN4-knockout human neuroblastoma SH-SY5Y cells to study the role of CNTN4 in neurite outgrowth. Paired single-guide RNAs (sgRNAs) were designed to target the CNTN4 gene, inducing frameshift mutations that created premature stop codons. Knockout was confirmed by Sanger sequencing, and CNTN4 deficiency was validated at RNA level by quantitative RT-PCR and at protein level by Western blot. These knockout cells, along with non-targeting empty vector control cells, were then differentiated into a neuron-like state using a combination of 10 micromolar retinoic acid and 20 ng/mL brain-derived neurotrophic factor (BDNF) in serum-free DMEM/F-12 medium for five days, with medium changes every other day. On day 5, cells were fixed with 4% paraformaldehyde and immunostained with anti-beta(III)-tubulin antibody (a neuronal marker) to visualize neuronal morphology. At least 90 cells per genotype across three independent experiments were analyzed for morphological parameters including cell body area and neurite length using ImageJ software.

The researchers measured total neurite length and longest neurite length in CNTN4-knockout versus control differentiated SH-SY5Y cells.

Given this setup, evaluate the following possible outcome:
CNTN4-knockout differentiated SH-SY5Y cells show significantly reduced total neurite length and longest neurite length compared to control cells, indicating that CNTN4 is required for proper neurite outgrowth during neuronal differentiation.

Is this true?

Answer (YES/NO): YES